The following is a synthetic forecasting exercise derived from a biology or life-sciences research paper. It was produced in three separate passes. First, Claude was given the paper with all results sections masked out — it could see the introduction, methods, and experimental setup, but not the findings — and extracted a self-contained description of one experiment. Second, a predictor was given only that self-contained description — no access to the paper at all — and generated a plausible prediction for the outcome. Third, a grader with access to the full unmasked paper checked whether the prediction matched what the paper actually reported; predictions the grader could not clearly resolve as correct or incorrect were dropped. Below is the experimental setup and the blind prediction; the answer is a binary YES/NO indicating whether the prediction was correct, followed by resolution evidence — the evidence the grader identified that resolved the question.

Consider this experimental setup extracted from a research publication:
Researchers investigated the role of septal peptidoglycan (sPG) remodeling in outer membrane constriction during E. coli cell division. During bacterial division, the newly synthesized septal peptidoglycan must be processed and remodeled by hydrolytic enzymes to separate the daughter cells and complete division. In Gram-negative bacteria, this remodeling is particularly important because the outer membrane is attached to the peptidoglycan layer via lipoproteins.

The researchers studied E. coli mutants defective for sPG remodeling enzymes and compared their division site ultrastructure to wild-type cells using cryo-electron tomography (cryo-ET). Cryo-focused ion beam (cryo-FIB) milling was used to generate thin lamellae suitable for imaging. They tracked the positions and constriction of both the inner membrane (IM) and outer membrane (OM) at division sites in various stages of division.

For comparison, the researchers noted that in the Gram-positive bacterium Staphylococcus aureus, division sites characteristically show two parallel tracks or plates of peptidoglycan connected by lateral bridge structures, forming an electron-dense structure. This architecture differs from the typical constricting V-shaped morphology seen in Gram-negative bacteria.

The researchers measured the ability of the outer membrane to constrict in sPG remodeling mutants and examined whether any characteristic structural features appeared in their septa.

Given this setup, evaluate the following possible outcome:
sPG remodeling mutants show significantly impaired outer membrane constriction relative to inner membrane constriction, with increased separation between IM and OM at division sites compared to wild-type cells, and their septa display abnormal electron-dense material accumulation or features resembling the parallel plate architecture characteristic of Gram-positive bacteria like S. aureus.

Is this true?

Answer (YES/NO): YES